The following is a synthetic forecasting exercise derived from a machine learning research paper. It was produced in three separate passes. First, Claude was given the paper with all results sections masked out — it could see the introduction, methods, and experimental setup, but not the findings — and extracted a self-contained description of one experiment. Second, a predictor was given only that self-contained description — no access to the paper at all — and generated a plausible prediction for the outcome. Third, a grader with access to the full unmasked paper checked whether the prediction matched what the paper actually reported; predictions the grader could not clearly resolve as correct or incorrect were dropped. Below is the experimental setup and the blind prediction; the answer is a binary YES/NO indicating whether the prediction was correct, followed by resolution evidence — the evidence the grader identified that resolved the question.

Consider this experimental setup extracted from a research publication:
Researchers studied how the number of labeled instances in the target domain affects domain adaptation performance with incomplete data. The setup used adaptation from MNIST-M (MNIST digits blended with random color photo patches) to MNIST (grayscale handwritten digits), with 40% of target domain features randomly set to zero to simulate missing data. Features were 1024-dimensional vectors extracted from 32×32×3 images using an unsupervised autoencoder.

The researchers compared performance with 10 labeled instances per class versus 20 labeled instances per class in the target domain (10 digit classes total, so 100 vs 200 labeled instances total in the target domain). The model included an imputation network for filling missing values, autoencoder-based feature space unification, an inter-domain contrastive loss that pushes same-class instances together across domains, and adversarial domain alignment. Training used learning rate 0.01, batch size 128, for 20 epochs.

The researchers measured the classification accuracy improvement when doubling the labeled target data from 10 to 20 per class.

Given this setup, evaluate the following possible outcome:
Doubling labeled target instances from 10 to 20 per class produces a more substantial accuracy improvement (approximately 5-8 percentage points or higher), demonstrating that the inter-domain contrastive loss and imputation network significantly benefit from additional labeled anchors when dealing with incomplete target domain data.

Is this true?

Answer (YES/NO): NO